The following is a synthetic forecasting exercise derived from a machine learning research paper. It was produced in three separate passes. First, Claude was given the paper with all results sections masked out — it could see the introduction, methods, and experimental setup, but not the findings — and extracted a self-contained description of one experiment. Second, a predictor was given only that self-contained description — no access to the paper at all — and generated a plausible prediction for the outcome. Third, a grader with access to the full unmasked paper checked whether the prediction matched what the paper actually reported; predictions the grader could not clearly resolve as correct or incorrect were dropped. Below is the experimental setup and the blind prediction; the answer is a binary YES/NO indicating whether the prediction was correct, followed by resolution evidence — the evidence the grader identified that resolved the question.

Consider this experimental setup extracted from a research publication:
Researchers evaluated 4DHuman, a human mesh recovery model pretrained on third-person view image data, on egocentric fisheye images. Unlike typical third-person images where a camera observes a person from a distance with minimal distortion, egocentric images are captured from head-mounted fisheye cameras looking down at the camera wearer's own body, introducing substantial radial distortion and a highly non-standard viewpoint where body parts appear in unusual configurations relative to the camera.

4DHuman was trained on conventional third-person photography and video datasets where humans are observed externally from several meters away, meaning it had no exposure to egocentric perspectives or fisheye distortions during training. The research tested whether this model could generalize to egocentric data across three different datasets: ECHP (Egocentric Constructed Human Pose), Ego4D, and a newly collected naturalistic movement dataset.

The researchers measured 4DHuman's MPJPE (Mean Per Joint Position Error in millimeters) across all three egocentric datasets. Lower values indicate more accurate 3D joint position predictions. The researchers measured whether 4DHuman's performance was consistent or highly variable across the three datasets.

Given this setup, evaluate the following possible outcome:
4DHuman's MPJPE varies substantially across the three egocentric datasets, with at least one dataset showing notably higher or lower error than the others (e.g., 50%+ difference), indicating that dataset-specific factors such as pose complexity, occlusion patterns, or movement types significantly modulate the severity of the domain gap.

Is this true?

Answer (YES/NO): NO